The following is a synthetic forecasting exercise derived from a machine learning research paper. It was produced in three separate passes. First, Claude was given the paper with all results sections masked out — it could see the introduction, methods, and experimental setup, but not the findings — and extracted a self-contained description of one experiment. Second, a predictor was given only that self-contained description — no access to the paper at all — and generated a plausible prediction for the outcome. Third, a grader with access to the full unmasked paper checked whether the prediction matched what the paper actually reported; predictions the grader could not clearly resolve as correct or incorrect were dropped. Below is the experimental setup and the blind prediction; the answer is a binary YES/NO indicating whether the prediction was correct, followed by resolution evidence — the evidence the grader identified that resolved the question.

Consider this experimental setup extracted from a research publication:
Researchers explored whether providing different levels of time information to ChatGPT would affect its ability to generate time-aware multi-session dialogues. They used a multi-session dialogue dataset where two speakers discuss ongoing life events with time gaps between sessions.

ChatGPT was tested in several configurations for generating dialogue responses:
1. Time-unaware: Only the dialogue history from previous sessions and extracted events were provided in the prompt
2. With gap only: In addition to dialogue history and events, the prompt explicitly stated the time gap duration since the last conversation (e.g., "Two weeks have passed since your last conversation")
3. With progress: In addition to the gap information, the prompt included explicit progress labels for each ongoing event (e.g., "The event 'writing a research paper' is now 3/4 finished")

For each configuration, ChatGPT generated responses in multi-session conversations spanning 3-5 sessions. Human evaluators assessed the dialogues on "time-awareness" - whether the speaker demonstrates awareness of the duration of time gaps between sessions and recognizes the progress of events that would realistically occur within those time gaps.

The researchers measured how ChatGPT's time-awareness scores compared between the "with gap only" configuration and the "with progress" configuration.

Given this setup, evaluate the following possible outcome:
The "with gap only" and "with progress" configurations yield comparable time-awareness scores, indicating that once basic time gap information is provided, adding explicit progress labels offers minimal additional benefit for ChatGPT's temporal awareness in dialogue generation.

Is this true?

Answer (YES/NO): NO